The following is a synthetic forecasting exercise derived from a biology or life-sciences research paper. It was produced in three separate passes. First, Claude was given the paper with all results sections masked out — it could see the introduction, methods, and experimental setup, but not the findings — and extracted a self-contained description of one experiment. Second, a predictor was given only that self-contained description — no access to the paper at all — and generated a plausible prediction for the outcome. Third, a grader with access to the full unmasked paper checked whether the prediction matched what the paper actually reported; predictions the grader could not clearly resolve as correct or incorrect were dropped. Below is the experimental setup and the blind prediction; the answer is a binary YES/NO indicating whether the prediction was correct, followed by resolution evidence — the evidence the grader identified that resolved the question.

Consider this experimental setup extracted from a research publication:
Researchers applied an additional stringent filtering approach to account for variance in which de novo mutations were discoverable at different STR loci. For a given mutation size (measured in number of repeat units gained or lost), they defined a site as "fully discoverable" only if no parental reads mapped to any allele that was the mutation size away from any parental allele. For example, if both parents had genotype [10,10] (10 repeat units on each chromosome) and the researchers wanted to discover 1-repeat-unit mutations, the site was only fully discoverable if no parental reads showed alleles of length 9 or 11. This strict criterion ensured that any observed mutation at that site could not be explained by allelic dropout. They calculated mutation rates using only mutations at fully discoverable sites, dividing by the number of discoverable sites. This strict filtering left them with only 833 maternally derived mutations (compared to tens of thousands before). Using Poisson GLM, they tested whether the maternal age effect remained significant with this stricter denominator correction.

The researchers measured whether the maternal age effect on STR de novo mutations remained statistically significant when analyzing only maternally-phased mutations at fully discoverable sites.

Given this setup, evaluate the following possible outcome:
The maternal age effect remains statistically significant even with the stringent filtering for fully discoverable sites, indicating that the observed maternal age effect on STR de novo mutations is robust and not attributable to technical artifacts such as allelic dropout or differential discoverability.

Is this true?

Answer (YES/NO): NO